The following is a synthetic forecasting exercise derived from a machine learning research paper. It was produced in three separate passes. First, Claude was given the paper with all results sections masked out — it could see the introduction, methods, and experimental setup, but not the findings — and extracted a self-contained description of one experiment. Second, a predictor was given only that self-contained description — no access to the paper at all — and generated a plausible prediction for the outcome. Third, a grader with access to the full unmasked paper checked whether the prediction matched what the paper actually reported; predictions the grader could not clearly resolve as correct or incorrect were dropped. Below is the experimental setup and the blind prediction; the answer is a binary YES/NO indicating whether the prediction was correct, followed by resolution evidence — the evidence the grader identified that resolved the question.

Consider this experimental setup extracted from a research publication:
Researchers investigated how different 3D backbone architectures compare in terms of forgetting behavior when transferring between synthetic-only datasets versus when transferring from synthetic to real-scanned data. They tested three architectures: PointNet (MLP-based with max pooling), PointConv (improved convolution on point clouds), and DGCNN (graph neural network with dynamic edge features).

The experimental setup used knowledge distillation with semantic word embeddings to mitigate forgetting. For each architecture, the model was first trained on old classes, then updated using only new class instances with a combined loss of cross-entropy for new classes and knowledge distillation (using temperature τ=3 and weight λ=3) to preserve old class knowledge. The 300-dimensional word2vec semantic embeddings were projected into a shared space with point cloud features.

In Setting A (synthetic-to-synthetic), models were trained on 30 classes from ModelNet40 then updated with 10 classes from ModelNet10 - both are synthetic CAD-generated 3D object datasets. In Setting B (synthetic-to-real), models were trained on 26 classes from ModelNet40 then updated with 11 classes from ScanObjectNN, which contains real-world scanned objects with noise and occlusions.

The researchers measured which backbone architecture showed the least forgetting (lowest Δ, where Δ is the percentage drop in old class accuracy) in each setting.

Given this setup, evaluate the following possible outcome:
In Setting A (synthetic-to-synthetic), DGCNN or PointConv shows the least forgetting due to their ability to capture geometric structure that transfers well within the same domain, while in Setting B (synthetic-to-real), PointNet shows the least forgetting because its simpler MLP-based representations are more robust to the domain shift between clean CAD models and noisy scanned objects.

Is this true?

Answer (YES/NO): YES